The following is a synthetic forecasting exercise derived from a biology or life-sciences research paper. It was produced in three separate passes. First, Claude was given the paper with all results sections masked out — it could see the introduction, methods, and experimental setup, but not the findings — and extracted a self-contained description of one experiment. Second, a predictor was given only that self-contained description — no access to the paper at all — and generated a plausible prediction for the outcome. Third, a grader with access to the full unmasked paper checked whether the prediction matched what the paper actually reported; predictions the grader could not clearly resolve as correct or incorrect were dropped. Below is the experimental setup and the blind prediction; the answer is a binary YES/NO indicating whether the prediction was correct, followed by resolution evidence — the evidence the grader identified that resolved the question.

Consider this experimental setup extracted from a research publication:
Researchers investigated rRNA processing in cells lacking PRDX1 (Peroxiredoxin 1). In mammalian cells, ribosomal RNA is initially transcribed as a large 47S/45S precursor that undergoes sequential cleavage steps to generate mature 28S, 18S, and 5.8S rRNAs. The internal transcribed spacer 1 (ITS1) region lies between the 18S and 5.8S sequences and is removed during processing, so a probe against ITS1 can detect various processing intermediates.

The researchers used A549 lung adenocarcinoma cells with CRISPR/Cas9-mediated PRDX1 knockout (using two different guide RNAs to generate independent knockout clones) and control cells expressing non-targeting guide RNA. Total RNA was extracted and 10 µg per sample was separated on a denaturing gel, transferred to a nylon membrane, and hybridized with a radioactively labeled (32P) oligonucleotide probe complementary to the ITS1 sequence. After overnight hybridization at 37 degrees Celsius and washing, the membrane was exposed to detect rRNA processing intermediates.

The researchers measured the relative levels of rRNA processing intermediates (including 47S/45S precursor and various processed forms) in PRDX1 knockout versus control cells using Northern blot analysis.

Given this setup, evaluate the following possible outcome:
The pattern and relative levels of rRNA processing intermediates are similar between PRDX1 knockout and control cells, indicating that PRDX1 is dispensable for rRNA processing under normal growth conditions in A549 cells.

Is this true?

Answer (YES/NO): NO